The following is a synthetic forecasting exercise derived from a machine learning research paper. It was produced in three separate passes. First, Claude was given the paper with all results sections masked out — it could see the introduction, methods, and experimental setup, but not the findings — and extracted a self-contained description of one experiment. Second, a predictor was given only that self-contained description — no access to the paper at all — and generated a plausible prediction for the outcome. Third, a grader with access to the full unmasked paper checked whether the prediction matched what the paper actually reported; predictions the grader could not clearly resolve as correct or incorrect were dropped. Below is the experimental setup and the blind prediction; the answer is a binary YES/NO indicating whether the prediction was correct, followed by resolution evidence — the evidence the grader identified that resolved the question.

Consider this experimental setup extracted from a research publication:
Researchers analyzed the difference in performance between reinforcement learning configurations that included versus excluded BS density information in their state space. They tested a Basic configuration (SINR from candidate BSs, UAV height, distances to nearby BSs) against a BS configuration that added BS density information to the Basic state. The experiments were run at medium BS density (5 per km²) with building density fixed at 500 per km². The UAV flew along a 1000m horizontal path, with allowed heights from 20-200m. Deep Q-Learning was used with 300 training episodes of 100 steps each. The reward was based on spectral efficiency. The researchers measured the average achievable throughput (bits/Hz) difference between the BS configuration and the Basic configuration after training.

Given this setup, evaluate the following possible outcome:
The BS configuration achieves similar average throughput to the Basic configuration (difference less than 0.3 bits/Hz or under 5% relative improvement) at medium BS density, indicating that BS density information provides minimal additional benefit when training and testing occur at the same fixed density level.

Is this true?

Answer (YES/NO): NO